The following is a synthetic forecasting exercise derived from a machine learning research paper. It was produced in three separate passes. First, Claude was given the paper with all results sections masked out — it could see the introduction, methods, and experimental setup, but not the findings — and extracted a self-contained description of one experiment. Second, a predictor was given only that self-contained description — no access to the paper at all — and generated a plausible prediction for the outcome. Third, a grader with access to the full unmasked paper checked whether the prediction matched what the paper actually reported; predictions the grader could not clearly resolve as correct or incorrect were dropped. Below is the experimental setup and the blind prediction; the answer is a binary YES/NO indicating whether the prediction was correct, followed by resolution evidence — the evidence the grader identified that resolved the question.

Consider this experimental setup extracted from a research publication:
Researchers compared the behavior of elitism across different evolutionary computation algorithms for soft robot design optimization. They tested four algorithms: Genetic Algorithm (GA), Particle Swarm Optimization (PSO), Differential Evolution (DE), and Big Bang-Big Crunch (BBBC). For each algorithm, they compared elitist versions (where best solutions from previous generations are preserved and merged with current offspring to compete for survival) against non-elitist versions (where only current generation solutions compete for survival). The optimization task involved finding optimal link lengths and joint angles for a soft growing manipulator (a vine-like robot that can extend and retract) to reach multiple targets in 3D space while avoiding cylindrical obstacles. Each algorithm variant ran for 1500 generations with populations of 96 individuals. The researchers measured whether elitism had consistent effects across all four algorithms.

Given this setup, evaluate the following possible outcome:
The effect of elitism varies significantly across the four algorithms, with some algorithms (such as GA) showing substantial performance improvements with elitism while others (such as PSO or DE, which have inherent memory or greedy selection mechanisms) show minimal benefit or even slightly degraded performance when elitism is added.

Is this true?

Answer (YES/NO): YES